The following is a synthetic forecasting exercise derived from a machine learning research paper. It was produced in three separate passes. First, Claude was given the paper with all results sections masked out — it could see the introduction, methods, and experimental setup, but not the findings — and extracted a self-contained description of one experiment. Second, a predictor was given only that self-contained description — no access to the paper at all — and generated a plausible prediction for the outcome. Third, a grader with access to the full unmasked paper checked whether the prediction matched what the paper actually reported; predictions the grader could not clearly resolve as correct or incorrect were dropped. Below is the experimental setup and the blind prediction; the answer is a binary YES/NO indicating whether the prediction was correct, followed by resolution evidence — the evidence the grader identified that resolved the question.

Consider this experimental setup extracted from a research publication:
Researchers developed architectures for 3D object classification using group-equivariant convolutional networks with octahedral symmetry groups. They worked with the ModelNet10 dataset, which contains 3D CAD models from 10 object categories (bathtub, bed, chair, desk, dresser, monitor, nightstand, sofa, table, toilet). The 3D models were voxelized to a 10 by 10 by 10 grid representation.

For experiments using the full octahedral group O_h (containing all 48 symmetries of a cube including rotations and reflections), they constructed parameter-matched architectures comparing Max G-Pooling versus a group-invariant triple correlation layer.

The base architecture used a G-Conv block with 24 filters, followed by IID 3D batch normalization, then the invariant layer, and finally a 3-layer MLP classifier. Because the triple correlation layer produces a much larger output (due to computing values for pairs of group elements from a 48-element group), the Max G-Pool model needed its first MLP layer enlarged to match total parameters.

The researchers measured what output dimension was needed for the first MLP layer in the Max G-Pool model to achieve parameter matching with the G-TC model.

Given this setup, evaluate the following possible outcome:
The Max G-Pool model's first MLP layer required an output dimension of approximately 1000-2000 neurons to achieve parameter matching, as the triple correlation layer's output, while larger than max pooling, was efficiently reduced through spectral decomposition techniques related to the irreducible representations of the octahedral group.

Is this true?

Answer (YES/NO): NO